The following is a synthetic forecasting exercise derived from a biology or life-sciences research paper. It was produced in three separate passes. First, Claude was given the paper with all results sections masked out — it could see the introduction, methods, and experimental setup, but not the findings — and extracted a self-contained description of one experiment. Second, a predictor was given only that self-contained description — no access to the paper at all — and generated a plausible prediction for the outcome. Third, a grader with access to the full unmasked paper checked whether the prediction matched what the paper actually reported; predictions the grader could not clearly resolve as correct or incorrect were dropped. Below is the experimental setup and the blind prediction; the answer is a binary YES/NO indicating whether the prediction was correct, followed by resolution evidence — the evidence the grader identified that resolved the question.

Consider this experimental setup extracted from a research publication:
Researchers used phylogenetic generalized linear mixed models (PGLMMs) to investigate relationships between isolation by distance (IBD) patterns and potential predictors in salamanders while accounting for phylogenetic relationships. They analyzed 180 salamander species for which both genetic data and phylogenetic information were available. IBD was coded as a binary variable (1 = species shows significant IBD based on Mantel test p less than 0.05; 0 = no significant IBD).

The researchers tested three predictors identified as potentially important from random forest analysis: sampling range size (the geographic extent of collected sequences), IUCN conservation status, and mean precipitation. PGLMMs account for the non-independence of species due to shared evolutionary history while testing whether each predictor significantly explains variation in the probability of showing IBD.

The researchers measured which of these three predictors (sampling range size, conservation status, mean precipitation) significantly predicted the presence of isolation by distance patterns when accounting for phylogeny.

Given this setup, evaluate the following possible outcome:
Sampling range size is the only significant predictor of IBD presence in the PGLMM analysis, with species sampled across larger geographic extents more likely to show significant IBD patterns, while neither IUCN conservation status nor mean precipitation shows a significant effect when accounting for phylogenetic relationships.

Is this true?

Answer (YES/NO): NO